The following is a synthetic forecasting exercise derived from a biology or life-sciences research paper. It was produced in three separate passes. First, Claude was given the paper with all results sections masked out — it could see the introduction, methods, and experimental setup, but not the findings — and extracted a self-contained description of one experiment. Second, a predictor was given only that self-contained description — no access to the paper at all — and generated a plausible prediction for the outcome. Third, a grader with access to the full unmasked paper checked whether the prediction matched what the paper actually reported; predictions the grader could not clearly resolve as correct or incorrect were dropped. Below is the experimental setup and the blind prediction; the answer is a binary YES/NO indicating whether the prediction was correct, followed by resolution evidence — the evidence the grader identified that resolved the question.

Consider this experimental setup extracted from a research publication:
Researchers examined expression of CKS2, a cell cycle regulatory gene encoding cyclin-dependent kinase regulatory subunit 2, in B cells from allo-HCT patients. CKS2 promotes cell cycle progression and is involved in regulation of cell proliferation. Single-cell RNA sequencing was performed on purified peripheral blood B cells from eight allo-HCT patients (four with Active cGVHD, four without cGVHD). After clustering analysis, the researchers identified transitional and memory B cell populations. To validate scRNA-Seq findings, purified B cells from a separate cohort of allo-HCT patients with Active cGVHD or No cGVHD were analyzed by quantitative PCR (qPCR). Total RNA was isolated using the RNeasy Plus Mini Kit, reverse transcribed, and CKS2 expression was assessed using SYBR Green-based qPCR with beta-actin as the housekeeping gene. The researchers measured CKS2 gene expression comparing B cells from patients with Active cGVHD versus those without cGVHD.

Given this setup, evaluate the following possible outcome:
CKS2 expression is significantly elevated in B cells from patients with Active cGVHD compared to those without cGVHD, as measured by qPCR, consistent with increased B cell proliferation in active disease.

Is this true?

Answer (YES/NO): YES